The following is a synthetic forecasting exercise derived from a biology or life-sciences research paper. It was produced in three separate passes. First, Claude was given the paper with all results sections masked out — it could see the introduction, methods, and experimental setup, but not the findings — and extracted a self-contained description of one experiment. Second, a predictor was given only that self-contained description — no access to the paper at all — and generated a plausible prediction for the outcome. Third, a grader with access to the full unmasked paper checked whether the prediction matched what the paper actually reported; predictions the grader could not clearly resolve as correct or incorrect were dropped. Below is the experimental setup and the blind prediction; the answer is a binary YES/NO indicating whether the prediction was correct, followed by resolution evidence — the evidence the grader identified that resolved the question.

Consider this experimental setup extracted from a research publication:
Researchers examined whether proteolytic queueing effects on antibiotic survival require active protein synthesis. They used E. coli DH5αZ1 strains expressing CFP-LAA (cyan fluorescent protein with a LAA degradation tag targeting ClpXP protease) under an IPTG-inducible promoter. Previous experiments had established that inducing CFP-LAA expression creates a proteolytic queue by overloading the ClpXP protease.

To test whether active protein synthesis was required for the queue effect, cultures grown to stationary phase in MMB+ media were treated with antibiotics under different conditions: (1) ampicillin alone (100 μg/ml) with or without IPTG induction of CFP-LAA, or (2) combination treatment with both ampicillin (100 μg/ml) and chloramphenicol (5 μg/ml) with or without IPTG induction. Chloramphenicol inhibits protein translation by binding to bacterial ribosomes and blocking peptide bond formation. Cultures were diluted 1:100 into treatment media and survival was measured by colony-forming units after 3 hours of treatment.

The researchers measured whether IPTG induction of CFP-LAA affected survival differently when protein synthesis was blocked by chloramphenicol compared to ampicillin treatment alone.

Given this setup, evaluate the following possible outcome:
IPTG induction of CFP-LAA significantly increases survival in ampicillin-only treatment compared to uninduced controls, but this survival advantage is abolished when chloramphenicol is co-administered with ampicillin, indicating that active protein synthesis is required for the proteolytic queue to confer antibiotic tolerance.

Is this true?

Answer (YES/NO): YES